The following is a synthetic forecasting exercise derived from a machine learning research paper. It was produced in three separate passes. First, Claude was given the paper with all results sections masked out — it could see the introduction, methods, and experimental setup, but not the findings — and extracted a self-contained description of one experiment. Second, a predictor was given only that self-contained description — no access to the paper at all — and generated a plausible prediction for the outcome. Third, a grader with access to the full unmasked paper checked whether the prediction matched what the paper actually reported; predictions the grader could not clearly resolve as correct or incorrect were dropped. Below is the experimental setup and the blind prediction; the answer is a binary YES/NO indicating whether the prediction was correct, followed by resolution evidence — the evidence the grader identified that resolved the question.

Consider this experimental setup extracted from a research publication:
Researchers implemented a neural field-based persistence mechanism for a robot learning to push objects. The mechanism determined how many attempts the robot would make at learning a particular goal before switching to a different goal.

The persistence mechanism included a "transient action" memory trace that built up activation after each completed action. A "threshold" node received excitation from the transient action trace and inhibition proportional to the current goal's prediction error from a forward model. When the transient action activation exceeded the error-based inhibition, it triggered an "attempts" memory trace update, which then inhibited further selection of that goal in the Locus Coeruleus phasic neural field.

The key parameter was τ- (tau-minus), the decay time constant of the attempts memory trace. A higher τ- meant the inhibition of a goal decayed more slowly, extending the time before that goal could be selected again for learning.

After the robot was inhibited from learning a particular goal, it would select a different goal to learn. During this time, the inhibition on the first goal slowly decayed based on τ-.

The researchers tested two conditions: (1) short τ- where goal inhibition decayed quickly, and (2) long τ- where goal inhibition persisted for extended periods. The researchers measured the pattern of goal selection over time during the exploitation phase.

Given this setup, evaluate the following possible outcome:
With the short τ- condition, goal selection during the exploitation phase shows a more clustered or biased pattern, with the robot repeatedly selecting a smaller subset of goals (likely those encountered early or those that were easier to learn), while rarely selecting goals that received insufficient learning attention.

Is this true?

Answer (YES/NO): NO